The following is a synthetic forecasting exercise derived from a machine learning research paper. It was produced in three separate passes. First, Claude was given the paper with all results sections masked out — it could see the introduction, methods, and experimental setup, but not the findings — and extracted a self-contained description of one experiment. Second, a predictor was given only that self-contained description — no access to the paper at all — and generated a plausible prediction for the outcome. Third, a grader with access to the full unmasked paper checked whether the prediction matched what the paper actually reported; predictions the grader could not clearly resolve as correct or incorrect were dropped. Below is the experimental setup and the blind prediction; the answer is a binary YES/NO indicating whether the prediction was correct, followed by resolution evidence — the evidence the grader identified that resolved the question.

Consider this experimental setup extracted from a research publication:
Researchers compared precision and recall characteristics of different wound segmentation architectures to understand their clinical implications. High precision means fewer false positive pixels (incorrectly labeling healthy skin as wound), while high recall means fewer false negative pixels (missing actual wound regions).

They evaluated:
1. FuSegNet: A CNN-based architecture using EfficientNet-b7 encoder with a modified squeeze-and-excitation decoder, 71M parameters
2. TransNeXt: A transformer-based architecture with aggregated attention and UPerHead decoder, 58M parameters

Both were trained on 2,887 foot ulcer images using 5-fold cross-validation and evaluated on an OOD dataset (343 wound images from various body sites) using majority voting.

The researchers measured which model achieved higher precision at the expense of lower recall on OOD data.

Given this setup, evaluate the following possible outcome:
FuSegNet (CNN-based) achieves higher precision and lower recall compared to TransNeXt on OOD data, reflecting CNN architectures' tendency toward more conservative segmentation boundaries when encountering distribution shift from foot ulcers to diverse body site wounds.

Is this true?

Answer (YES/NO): YES